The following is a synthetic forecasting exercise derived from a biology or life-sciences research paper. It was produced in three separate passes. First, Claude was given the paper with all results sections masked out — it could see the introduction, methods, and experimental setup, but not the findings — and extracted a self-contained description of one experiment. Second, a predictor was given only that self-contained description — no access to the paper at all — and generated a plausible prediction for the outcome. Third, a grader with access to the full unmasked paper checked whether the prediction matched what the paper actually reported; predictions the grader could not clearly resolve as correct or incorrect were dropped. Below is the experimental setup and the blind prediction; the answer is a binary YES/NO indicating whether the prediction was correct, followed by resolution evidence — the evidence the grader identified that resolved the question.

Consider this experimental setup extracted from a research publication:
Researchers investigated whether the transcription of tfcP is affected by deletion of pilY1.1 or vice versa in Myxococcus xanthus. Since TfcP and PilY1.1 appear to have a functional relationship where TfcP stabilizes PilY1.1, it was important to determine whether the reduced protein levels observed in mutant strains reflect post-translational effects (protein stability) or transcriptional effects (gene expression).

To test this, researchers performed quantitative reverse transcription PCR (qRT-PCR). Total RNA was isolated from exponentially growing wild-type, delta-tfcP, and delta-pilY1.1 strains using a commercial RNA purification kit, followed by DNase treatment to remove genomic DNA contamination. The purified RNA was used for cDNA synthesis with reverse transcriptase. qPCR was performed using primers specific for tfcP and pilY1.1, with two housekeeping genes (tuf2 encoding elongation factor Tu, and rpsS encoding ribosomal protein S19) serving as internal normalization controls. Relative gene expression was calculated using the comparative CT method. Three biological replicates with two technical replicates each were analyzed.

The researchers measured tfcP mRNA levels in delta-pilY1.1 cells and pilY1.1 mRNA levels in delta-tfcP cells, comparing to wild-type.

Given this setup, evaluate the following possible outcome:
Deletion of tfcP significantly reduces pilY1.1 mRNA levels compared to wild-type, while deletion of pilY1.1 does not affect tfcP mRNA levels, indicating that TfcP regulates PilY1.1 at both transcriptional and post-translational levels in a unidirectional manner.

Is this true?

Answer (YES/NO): NO